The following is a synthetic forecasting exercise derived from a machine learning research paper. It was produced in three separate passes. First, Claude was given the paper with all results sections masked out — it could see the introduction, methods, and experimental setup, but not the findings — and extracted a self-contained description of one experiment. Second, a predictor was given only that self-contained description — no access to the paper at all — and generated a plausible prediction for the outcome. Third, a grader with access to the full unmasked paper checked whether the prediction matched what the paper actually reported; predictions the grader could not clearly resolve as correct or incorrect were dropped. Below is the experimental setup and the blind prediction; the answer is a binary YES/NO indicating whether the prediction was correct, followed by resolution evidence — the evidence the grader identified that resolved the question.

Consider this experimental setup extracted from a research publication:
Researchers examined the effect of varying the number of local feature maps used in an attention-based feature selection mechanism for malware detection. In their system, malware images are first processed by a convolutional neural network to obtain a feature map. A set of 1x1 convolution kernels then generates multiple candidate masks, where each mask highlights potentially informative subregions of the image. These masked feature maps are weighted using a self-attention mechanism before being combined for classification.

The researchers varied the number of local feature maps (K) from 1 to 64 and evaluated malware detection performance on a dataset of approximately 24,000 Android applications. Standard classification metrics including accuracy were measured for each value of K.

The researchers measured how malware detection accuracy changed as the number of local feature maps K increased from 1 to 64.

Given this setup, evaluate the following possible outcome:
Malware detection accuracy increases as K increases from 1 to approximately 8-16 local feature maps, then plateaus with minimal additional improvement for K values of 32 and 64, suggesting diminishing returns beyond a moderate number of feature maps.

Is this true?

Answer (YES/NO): NO